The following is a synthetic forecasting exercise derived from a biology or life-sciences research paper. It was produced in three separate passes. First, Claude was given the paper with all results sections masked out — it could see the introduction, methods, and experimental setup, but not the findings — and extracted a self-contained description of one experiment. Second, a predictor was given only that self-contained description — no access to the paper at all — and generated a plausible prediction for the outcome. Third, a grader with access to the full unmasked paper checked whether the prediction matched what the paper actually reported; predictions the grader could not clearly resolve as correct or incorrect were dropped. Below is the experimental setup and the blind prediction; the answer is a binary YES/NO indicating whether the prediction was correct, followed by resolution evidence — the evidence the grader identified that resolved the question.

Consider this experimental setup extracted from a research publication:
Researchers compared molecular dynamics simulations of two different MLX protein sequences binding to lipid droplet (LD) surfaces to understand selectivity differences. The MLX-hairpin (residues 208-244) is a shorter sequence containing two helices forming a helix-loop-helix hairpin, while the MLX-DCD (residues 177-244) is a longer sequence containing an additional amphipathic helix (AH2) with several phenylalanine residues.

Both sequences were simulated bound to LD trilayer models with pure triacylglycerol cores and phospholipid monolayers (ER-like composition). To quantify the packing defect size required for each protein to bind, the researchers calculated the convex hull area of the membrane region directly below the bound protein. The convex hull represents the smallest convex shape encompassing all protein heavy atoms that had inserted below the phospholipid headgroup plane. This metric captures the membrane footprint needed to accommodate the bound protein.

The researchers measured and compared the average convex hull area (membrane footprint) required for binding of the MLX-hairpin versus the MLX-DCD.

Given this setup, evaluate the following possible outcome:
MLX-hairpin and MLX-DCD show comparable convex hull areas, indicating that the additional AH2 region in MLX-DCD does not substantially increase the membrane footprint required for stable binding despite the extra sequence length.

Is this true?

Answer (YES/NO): NO